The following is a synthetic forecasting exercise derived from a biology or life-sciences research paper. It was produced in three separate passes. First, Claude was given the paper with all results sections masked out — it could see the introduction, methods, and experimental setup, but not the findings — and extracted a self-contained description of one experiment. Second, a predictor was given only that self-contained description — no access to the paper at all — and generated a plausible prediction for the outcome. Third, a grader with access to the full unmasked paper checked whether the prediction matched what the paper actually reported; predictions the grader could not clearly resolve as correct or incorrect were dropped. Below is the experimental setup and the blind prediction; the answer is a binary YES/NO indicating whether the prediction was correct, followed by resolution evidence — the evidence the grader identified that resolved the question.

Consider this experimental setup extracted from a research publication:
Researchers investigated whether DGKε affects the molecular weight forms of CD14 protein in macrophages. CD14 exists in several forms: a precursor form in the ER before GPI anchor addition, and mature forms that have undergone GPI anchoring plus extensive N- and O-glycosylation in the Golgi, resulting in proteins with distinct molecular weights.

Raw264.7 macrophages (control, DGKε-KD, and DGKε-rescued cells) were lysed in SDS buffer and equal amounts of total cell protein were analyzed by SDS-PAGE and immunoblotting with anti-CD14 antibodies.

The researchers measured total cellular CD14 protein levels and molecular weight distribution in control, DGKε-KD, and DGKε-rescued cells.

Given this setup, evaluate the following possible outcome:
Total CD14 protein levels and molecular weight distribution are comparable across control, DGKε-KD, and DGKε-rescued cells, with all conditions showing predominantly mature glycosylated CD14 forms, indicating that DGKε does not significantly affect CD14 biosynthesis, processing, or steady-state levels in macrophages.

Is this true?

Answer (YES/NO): NO